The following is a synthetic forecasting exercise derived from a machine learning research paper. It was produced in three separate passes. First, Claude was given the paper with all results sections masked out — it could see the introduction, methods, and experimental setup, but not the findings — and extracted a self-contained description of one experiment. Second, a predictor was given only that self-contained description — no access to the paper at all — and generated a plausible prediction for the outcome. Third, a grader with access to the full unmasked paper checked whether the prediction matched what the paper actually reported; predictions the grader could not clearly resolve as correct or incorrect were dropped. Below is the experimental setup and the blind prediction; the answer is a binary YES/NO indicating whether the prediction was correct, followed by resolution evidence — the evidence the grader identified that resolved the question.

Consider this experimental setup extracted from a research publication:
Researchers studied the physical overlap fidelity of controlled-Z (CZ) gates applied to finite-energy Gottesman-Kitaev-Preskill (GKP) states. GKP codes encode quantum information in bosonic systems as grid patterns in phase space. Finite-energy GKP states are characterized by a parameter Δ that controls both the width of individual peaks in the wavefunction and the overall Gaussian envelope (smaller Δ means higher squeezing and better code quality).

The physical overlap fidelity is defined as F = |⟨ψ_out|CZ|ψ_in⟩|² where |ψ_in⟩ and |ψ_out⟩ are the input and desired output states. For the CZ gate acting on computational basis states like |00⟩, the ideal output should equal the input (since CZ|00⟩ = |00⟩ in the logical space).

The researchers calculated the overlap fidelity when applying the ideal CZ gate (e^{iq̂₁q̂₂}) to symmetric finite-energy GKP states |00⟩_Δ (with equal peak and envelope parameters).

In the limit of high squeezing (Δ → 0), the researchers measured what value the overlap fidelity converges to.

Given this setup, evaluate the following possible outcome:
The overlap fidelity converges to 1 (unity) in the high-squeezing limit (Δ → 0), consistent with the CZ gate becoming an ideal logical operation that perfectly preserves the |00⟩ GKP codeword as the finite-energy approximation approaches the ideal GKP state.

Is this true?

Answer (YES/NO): NO